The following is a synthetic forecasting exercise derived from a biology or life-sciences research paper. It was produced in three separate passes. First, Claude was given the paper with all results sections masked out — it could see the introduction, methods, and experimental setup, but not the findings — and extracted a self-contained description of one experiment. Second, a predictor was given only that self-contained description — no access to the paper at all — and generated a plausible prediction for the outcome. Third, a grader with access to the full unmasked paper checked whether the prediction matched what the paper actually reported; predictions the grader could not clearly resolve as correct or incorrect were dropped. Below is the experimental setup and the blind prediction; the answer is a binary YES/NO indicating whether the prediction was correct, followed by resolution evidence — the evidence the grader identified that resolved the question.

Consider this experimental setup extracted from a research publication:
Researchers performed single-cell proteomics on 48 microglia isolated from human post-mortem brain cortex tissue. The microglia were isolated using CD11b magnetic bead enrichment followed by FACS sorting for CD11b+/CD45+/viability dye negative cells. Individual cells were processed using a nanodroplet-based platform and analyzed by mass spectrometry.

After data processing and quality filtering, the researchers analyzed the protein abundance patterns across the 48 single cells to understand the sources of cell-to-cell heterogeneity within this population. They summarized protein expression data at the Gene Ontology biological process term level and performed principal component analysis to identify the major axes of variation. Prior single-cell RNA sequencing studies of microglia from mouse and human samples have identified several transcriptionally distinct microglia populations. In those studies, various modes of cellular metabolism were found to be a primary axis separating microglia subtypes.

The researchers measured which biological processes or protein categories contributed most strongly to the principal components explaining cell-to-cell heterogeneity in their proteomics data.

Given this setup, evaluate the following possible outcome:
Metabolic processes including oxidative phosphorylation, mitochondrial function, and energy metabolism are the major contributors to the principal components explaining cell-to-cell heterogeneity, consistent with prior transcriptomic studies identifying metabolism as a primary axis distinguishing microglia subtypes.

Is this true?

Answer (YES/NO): YES